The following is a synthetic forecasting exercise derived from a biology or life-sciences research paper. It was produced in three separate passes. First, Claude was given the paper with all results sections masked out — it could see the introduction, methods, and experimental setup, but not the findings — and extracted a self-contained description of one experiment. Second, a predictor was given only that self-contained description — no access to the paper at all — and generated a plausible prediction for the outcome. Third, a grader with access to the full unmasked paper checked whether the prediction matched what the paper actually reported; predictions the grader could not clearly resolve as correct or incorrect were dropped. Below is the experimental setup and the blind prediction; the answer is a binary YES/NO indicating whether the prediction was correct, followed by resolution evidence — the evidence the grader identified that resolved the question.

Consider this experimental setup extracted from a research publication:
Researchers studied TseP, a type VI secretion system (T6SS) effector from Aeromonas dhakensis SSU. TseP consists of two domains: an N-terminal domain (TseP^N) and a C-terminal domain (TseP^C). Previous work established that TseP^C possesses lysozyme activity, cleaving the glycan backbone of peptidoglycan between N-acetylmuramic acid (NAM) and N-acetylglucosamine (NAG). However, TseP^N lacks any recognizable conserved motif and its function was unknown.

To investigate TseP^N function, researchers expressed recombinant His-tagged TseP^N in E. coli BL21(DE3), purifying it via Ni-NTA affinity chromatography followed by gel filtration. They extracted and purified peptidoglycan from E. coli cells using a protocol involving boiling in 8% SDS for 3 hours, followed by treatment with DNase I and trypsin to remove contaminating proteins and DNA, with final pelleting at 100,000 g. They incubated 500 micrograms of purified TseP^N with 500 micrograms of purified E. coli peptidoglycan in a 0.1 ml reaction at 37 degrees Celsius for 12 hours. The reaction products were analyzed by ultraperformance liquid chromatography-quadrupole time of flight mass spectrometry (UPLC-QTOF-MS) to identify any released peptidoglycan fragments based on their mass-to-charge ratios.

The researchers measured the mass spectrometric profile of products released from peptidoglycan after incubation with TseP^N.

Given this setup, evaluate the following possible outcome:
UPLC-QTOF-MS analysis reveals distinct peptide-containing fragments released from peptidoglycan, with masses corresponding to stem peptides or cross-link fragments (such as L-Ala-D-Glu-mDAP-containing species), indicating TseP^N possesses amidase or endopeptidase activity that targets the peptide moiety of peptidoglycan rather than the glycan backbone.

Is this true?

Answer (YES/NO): YES